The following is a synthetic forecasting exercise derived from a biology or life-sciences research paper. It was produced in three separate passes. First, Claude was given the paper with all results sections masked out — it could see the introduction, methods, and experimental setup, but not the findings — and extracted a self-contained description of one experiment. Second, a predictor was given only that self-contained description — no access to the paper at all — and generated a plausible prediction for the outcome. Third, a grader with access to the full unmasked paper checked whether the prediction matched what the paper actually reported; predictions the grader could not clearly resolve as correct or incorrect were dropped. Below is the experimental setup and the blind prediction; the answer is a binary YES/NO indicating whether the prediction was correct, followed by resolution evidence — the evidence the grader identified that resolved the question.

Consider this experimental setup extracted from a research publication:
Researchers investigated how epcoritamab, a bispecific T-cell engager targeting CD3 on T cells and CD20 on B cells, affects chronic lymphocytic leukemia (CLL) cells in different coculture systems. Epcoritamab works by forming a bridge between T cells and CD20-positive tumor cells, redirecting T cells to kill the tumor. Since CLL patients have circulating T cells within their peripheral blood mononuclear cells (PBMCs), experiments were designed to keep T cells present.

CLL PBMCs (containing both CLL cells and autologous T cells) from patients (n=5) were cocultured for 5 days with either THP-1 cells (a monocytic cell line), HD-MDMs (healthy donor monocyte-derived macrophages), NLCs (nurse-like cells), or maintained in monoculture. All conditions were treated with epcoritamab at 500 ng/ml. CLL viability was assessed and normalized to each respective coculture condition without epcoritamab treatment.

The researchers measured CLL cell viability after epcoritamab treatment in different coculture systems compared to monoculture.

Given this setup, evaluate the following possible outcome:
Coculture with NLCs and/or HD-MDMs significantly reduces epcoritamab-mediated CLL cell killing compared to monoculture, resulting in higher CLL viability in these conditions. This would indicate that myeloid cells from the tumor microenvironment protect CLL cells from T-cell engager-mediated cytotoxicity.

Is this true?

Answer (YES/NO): NO